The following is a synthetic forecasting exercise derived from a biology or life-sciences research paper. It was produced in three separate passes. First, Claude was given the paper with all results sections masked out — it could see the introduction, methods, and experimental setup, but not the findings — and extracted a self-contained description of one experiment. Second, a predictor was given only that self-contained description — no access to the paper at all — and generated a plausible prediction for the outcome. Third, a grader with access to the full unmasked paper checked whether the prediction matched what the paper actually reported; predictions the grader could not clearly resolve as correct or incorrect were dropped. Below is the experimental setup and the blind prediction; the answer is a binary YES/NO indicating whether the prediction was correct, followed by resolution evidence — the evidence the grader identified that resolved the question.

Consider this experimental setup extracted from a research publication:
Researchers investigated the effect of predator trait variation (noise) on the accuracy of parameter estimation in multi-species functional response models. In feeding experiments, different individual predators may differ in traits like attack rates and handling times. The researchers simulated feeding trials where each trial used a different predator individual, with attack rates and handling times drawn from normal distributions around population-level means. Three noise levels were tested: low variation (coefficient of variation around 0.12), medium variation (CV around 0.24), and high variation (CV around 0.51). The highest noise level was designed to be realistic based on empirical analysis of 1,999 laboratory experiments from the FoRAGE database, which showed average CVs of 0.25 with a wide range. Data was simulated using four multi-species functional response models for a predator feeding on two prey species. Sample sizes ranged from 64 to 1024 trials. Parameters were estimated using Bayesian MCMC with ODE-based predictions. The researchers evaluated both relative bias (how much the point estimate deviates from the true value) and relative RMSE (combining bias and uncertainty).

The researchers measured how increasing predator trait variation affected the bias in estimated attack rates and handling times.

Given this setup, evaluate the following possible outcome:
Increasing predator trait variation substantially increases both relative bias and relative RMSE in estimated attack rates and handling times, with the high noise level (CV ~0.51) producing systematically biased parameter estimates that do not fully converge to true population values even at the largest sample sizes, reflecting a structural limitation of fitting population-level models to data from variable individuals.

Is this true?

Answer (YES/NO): YES